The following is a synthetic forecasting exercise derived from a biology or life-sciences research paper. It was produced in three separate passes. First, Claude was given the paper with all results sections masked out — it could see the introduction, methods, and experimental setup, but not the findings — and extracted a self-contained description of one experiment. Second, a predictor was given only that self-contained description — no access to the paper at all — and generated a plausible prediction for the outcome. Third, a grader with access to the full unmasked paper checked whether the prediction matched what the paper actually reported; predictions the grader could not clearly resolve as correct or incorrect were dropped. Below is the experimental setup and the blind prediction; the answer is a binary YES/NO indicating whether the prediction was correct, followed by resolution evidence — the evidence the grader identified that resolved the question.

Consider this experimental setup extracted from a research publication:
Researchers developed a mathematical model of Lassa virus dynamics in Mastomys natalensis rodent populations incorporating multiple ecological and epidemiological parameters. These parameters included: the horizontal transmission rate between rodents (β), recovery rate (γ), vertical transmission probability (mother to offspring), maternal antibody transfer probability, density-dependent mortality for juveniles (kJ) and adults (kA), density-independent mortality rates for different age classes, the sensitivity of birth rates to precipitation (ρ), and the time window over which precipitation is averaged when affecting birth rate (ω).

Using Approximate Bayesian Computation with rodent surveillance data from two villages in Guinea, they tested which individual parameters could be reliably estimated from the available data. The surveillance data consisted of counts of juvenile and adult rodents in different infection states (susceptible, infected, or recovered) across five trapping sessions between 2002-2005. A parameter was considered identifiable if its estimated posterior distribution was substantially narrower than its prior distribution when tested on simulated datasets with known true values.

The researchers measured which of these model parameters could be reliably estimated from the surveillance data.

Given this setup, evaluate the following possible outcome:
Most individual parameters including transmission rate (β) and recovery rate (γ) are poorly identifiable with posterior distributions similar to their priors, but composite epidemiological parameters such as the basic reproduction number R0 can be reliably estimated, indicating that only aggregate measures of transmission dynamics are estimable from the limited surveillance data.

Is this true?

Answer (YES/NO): NO